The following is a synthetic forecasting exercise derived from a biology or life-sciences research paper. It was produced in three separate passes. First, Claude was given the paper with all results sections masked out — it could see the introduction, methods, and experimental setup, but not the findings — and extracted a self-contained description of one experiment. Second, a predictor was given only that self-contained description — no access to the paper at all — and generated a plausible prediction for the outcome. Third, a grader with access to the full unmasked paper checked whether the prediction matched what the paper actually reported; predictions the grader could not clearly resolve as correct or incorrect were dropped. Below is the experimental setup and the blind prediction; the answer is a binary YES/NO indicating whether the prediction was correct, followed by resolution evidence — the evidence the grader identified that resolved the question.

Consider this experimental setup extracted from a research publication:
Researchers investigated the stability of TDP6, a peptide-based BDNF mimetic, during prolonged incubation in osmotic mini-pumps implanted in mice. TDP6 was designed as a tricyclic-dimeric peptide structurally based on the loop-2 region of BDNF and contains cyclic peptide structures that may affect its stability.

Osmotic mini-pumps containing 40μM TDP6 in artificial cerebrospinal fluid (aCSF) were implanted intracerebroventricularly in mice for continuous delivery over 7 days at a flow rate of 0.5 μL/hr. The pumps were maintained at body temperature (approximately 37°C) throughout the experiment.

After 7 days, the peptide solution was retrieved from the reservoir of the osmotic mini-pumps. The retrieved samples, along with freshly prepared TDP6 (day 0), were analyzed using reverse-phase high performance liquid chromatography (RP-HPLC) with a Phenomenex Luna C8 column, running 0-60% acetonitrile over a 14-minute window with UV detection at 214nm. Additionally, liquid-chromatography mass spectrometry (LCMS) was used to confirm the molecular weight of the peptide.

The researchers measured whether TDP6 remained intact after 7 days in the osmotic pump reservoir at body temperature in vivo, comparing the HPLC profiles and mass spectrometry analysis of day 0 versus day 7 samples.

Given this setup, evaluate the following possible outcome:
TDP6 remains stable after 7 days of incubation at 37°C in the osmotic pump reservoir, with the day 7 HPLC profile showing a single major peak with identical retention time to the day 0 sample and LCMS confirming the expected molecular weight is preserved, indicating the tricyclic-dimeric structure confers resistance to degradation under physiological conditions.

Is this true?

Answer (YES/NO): YES